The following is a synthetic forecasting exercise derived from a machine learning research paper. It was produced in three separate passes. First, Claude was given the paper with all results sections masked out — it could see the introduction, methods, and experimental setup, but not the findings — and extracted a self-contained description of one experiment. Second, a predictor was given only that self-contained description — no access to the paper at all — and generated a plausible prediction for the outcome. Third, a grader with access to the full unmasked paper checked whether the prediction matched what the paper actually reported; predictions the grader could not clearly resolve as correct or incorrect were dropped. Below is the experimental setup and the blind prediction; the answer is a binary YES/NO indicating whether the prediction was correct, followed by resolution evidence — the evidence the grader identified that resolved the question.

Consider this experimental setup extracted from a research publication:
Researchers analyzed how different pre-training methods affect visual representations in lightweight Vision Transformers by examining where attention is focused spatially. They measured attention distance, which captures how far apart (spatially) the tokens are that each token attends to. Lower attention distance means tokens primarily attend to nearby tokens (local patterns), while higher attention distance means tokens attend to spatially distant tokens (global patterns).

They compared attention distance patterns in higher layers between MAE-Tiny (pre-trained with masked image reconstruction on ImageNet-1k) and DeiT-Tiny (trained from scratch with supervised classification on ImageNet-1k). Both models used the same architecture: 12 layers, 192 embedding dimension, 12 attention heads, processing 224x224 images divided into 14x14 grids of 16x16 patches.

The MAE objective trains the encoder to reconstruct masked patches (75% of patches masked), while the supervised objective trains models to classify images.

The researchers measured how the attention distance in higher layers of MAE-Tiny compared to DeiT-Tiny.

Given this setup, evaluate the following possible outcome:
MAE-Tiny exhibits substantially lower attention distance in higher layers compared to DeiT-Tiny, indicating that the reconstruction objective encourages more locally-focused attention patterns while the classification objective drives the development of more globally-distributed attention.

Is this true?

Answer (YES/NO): YES